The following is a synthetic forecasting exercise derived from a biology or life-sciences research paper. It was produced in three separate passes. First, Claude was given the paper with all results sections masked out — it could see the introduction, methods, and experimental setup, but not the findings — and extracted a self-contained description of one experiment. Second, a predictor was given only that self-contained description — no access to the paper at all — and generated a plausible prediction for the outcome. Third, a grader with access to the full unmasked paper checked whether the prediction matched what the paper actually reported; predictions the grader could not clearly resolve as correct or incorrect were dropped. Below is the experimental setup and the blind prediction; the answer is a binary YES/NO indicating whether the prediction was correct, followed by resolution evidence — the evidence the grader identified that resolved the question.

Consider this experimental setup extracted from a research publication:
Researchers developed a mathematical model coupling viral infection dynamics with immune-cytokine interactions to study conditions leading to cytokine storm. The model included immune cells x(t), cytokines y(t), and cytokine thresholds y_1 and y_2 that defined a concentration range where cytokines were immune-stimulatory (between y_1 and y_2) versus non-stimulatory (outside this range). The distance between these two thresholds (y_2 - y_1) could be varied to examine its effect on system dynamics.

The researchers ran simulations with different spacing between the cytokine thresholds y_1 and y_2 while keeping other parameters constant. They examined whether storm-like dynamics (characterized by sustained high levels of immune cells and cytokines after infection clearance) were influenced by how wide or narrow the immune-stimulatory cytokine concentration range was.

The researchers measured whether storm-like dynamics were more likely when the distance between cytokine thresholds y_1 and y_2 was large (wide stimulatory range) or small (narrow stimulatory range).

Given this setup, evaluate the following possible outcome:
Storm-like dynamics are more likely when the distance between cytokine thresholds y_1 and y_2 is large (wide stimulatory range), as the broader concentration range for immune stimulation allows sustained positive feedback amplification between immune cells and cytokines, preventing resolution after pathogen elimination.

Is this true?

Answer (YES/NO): YES